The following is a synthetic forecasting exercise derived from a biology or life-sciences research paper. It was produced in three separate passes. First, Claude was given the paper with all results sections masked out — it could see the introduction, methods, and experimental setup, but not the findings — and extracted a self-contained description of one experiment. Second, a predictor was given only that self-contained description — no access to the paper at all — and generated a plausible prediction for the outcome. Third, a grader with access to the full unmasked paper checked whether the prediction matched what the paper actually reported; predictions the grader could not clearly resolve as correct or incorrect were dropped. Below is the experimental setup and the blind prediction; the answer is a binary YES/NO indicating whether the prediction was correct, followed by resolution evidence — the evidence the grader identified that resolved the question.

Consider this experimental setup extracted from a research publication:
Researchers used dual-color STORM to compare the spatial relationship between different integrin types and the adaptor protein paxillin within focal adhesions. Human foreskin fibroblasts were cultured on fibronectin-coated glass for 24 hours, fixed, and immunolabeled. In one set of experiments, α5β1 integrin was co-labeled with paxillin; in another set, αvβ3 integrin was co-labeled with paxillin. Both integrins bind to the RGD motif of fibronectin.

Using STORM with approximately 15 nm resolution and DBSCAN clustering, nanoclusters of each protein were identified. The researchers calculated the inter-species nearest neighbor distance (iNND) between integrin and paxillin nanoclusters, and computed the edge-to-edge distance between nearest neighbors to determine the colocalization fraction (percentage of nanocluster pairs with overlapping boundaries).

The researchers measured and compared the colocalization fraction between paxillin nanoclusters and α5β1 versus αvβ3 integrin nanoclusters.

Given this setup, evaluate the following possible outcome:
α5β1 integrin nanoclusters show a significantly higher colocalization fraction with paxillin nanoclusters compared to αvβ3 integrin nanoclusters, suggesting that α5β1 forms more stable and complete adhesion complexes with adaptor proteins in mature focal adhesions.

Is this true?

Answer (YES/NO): NO